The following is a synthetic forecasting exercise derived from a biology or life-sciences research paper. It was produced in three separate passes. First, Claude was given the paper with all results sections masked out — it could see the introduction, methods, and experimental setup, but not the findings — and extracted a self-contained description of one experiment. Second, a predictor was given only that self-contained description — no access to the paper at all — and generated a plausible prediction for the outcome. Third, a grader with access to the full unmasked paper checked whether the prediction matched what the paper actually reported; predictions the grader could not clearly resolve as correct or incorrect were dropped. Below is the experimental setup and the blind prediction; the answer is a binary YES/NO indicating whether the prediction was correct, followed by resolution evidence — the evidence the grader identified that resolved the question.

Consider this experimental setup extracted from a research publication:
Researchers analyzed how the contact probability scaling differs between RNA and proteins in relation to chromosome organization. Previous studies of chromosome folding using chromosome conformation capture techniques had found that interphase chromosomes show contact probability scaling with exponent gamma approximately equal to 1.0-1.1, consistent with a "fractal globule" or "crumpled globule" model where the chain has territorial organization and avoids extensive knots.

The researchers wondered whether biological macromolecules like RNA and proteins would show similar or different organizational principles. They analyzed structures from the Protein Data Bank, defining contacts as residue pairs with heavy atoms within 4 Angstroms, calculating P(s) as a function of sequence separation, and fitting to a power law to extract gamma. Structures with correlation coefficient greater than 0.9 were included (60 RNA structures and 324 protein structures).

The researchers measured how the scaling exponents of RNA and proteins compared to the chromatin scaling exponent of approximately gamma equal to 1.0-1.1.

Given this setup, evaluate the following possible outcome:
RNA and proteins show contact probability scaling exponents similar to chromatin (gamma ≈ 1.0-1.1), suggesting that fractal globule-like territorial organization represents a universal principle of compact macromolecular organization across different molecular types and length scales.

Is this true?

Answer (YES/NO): NO